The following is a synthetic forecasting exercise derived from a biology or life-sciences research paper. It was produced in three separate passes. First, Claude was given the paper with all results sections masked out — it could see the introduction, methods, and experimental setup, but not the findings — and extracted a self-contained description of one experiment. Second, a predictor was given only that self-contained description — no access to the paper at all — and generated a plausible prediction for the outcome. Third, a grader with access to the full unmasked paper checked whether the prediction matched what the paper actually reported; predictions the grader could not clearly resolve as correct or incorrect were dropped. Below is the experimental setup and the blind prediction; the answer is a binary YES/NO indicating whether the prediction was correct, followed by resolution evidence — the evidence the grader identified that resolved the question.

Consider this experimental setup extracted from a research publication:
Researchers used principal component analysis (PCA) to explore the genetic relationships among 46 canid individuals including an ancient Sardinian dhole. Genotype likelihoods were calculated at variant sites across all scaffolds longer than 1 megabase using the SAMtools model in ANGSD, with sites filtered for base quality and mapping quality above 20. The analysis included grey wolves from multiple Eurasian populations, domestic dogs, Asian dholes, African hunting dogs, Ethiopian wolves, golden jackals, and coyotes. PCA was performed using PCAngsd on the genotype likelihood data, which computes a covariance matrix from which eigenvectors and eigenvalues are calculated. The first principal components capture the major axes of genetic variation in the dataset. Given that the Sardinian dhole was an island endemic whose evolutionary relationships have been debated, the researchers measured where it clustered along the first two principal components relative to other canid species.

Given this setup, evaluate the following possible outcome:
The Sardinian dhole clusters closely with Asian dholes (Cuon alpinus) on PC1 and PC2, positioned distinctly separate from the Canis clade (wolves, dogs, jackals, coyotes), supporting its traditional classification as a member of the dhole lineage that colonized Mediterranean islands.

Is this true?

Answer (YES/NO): YES